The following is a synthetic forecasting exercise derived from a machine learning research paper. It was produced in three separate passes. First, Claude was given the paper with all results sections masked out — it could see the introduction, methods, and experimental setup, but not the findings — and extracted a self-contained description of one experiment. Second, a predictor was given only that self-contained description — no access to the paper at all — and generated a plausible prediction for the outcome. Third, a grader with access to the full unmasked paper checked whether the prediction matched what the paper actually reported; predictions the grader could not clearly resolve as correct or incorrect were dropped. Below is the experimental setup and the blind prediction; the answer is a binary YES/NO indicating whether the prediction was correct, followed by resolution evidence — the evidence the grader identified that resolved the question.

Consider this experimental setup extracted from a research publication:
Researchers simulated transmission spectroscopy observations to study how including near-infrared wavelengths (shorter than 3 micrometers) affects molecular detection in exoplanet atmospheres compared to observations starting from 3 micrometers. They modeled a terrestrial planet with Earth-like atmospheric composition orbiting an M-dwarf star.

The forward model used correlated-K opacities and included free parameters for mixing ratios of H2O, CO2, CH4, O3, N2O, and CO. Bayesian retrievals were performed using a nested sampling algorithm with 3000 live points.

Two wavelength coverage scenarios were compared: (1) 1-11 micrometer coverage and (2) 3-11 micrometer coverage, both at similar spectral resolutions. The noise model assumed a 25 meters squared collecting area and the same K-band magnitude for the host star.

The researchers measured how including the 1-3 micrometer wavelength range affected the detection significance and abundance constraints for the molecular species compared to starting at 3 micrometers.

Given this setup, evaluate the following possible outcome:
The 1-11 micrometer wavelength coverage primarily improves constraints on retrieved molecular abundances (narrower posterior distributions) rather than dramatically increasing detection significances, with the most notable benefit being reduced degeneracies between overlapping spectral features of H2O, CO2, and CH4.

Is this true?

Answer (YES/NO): NO